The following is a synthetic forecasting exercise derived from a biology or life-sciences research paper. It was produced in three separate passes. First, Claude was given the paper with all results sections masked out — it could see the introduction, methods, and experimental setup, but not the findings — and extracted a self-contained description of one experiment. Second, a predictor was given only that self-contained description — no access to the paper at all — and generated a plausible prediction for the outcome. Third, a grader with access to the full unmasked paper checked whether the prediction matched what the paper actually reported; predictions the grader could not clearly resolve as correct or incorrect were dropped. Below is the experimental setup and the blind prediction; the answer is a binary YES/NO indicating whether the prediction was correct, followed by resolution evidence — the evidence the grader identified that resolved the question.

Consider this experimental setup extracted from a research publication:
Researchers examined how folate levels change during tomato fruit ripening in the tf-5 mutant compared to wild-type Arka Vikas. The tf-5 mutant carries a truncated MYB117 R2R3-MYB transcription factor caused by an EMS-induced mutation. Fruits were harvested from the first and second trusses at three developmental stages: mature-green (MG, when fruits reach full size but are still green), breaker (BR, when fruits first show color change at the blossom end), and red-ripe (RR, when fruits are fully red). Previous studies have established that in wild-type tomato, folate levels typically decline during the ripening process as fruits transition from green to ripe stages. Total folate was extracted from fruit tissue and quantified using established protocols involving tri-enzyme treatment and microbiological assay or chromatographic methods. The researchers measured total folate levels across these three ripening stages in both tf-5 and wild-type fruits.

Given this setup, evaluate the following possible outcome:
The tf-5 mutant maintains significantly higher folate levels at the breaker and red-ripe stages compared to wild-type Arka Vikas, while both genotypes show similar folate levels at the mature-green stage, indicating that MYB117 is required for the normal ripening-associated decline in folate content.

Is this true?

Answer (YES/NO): NO